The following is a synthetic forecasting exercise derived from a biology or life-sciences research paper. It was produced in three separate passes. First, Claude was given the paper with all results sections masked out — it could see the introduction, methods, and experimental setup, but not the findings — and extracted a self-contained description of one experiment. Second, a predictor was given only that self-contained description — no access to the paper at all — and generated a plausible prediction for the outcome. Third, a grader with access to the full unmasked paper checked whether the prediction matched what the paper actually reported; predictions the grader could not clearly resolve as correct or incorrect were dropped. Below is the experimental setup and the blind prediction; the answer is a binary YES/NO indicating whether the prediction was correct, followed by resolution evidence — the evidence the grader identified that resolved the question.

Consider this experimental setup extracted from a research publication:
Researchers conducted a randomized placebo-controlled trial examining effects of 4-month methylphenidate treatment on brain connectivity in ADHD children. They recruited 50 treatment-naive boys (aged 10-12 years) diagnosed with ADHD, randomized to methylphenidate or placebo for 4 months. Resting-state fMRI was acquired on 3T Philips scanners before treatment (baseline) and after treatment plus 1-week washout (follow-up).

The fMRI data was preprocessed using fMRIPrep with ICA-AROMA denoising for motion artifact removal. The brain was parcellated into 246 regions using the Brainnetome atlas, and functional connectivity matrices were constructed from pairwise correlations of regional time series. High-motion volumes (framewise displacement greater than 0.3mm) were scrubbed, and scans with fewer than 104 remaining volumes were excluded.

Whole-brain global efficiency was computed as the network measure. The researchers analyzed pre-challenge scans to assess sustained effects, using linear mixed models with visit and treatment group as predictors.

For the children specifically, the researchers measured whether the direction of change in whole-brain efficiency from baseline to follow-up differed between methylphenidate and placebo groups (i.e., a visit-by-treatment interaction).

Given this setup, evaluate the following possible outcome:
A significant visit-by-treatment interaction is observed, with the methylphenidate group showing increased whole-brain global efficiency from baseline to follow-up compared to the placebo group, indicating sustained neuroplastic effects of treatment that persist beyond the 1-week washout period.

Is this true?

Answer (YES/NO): NO